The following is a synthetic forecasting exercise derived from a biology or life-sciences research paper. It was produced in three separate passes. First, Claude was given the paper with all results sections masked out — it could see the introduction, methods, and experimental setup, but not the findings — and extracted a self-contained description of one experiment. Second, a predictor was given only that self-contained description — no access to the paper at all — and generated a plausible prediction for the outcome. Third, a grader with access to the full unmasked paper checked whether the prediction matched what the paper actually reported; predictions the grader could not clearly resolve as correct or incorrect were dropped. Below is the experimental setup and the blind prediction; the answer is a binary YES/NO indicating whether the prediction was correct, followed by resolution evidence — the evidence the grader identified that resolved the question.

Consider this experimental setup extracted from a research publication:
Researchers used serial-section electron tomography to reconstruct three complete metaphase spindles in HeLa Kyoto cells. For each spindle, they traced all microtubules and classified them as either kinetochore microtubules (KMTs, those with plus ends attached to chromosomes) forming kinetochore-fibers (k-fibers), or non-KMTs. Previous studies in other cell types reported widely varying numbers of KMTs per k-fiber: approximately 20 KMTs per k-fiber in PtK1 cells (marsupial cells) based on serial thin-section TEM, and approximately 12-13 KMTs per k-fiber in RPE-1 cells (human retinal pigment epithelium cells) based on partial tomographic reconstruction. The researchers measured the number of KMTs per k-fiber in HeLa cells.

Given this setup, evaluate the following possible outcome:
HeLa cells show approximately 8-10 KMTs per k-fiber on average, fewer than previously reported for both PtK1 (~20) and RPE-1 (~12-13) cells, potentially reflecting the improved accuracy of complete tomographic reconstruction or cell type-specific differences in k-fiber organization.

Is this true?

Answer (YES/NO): YES